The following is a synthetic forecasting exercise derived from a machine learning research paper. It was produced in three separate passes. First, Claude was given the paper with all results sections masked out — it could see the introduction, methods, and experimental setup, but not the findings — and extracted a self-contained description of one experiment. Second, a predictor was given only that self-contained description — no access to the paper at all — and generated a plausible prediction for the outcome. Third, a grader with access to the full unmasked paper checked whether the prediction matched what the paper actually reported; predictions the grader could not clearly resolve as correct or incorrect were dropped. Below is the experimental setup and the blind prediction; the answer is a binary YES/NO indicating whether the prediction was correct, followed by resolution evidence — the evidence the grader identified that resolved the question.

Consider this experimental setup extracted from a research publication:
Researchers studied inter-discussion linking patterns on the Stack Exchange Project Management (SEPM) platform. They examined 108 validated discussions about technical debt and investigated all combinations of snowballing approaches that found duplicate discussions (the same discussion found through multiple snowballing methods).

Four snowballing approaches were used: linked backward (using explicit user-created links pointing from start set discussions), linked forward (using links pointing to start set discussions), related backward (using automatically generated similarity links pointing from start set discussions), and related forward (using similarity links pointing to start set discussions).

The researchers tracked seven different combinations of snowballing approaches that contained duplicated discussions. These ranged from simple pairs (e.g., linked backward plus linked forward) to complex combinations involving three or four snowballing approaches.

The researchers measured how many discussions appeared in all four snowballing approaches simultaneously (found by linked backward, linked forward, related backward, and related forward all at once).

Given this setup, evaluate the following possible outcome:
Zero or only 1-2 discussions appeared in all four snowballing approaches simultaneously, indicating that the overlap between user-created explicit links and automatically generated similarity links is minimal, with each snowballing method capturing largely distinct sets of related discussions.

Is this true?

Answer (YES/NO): YES